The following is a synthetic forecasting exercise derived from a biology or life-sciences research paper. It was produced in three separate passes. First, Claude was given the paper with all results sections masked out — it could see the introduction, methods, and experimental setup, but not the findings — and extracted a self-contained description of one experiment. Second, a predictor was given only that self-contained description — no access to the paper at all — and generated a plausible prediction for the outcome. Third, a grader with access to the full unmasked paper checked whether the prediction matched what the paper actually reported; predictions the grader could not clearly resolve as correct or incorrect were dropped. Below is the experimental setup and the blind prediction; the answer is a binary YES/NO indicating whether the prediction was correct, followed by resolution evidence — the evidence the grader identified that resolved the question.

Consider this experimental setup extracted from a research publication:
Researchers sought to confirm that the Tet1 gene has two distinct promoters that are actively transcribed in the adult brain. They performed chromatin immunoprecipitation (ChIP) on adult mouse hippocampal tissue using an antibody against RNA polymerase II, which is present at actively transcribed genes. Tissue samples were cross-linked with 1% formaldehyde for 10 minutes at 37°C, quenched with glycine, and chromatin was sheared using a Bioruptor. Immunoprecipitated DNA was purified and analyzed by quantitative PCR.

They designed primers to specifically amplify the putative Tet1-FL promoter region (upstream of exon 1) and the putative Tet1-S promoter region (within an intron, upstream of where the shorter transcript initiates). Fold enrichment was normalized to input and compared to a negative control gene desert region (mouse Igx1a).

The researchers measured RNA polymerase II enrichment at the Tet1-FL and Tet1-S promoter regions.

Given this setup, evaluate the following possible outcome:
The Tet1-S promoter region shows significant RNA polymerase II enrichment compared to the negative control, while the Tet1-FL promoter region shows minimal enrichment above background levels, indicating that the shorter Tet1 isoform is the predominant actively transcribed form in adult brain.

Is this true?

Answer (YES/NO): NO